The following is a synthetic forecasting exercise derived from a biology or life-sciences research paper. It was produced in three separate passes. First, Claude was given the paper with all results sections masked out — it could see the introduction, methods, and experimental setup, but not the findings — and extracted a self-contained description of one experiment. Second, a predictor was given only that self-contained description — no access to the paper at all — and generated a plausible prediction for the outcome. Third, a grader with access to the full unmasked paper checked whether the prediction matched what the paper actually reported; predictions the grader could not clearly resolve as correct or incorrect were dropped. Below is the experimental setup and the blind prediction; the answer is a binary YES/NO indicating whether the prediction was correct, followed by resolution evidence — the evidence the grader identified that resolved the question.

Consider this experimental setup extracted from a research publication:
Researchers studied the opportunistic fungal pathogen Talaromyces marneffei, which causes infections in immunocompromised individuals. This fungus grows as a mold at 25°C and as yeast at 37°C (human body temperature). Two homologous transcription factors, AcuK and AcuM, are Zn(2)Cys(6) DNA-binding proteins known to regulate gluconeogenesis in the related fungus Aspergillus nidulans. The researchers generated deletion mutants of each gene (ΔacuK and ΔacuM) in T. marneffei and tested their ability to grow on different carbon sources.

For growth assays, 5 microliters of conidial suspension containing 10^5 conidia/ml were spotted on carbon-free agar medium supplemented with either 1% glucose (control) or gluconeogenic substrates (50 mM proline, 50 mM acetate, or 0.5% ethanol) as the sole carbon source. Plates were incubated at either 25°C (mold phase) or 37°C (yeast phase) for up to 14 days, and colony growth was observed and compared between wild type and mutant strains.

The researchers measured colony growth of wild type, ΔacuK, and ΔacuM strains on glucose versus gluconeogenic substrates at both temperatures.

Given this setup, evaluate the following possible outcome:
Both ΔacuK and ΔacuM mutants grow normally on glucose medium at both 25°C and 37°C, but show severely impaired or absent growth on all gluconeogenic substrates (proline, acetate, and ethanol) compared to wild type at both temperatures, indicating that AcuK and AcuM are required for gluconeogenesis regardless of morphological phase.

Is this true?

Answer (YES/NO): NO